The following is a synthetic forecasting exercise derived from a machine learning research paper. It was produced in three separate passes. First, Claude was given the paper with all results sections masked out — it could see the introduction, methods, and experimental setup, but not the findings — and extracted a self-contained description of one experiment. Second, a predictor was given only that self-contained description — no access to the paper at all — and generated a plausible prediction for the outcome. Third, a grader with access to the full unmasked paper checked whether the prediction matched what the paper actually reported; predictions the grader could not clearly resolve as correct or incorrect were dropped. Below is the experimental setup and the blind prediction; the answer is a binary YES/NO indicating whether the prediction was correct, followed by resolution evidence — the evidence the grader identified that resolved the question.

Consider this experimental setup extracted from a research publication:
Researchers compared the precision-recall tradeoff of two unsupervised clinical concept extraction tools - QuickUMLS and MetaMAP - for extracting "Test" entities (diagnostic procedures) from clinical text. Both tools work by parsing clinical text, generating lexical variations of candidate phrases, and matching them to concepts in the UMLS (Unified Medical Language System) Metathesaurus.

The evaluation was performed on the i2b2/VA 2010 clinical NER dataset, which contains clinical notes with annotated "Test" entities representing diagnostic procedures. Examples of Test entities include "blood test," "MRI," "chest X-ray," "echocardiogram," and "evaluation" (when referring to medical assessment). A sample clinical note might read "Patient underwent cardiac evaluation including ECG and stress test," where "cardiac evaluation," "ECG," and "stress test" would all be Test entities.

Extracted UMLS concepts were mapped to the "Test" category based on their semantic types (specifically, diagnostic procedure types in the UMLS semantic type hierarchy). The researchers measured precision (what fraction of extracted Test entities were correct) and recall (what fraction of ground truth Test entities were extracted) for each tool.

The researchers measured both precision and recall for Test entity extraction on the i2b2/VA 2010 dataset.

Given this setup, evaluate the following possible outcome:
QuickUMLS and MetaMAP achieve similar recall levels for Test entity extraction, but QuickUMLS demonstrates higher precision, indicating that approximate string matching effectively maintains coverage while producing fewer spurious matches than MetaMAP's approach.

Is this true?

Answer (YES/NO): NO